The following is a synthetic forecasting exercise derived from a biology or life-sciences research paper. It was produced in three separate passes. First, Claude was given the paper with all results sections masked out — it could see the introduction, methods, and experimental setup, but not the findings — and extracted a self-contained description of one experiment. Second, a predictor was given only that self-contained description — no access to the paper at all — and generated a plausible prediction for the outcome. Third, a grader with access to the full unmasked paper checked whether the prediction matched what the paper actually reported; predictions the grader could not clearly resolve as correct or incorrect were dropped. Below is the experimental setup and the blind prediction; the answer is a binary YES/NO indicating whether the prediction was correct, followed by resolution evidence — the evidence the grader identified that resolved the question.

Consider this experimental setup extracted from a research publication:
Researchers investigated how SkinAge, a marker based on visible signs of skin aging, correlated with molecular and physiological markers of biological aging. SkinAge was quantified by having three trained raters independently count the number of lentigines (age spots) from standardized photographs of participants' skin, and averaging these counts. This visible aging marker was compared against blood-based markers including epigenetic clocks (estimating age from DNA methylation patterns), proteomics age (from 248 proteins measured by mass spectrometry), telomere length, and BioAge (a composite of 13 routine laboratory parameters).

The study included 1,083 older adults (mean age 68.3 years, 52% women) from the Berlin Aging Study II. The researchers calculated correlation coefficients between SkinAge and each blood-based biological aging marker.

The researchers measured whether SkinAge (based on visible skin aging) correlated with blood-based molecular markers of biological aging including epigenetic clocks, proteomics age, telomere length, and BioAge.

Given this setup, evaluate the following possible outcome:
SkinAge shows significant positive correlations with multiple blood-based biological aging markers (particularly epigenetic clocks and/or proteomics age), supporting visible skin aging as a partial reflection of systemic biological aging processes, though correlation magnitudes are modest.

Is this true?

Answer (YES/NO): NO